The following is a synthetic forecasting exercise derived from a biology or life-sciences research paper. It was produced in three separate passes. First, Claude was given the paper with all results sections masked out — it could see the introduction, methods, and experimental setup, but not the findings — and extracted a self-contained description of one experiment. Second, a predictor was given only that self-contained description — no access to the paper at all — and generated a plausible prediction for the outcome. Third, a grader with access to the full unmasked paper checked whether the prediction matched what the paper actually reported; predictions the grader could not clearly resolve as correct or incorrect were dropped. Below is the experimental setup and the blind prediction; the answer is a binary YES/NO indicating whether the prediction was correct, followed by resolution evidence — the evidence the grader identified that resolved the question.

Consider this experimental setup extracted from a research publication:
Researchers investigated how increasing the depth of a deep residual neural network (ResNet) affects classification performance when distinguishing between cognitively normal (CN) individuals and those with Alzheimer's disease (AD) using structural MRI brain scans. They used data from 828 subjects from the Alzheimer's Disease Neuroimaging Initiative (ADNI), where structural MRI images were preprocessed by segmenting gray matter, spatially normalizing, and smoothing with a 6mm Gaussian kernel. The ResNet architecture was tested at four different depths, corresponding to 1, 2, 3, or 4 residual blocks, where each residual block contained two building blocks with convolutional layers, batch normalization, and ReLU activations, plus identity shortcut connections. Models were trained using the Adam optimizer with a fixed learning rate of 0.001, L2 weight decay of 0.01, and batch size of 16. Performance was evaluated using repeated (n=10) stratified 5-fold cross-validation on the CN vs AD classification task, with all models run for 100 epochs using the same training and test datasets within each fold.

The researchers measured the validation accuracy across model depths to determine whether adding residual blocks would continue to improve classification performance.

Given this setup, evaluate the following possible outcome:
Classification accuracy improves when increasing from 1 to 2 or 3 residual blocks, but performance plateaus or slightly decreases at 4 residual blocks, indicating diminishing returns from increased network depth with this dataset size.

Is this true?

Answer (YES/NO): YES